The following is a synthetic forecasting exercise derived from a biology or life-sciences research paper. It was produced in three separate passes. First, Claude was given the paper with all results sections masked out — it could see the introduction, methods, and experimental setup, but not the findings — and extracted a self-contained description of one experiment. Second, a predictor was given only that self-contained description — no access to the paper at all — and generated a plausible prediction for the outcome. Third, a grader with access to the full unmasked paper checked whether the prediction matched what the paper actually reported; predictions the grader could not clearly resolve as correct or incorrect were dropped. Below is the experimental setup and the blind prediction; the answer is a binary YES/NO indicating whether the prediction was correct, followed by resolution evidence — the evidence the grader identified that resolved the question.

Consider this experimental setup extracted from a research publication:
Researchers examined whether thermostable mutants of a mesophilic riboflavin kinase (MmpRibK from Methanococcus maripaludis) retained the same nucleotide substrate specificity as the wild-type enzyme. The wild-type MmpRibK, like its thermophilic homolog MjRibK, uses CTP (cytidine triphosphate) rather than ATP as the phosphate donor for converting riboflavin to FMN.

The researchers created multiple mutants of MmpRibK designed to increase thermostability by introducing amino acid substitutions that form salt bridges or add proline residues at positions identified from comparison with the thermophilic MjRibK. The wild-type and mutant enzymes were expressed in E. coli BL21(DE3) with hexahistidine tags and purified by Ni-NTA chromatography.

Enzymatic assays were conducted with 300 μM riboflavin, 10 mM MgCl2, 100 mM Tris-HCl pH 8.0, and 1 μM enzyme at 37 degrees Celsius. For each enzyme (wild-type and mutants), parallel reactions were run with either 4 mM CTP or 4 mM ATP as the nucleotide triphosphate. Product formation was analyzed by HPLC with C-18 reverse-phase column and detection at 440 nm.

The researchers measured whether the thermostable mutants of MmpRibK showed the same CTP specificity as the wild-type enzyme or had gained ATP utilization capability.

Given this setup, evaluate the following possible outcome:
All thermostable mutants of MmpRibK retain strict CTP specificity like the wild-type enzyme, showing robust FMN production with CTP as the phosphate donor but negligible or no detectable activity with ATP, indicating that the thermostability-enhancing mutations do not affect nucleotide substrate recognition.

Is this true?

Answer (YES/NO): YES